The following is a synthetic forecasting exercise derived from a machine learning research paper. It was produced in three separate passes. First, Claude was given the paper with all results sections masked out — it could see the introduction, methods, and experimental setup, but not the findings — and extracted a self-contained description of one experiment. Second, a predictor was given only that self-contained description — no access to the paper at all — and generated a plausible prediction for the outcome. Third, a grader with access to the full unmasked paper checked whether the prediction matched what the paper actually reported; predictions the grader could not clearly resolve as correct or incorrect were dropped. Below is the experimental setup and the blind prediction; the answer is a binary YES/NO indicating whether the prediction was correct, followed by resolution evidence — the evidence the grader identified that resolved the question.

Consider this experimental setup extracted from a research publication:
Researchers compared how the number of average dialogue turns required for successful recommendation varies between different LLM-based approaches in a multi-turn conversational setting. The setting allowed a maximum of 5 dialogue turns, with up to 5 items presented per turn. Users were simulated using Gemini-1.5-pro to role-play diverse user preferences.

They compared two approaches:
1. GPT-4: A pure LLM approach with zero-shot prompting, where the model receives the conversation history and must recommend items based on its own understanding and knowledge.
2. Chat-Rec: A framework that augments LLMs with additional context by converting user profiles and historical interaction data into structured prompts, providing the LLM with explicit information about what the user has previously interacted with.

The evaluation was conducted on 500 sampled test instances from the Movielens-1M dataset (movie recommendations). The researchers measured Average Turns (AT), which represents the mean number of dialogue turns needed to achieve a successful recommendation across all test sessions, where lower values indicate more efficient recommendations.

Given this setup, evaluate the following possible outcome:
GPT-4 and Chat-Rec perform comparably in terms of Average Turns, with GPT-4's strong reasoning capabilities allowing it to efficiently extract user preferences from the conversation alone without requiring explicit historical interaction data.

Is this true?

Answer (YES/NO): NO